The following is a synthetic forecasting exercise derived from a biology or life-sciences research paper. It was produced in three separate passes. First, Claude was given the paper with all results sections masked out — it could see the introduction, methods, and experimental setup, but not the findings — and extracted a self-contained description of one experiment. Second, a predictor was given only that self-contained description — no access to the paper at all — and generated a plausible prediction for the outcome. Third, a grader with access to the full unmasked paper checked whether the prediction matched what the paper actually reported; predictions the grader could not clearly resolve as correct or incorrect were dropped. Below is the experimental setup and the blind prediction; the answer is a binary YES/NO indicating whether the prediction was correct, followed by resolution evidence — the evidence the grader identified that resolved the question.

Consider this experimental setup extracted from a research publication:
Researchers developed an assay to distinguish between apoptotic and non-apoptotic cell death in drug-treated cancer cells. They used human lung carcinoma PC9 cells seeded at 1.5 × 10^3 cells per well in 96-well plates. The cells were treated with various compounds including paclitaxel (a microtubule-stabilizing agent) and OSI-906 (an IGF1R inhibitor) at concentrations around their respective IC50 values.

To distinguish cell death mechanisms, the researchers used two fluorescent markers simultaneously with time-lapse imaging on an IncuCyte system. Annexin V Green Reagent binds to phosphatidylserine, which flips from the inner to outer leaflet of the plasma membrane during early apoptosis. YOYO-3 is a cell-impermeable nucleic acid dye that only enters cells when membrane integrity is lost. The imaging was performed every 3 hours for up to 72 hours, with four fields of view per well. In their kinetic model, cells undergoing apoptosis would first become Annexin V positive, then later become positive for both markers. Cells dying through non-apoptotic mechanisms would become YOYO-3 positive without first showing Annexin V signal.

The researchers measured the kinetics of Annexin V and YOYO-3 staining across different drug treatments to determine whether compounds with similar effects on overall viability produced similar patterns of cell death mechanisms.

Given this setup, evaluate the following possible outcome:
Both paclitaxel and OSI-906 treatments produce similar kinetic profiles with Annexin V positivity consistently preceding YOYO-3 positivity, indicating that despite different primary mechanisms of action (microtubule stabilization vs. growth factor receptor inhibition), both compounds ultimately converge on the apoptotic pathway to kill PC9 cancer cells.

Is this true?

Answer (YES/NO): NO